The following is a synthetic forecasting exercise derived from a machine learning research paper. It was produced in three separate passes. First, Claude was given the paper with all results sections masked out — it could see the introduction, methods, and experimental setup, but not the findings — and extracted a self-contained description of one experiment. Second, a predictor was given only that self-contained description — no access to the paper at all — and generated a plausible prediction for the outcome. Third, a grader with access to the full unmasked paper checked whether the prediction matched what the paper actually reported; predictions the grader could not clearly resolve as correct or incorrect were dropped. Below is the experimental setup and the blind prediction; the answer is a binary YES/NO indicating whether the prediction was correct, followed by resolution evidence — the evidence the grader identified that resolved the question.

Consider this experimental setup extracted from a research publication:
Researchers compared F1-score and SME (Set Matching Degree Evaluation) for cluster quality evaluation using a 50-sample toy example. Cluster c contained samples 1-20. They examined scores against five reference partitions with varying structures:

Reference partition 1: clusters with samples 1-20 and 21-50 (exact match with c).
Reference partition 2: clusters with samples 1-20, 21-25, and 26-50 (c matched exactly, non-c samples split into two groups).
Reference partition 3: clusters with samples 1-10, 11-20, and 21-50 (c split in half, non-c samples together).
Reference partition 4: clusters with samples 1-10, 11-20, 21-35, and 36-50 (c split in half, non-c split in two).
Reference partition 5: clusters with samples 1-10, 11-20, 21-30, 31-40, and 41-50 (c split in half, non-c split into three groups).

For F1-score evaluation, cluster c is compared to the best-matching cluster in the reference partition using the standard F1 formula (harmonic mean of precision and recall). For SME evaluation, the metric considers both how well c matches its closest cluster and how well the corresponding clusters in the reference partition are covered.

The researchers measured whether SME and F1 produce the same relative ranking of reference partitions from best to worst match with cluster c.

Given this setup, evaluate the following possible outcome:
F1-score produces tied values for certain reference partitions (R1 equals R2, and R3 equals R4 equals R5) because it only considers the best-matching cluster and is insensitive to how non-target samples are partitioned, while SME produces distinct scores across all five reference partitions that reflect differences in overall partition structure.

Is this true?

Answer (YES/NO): NO